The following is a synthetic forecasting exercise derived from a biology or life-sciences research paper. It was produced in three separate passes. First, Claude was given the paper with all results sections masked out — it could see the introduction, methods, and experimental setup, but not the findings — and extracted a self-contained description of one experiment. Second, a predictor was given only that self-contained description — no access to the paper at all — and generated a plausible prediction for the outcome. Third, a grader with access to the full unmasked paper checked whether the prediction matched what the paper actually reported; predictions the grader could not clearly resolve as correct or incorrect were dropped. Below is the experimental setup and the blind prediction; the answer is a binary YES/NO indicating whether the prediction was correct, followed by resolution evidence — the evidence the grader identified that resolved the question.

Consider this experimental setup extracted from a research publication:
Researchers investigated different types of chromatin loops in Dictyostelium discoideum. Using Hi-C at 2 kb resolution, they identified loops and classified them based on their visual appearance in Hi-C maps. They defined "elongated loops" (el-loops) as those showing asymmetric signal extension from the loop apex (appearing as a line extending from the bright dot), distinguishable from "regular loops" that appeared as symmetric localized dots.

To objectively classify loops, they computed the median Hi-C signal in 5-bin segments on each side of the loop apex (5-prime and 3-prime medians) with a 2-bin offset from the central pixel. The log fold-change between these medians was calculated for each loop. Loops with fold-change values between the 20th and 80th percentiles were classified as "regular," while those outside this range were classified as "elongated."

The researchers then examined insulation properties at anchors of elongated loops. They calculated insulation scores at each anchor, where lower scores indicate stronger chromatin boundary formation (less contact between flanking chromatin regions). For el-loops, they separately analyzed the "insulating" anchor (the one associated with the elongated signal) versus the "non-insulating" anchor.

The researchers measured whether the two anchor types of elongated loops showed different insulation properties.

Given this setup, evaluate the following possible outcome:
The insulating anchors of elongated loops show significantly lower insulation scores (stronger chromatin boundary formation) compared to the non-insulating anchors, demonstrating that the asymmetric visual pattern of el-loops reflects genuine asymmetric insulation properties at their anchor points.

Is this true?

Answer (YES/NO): YES